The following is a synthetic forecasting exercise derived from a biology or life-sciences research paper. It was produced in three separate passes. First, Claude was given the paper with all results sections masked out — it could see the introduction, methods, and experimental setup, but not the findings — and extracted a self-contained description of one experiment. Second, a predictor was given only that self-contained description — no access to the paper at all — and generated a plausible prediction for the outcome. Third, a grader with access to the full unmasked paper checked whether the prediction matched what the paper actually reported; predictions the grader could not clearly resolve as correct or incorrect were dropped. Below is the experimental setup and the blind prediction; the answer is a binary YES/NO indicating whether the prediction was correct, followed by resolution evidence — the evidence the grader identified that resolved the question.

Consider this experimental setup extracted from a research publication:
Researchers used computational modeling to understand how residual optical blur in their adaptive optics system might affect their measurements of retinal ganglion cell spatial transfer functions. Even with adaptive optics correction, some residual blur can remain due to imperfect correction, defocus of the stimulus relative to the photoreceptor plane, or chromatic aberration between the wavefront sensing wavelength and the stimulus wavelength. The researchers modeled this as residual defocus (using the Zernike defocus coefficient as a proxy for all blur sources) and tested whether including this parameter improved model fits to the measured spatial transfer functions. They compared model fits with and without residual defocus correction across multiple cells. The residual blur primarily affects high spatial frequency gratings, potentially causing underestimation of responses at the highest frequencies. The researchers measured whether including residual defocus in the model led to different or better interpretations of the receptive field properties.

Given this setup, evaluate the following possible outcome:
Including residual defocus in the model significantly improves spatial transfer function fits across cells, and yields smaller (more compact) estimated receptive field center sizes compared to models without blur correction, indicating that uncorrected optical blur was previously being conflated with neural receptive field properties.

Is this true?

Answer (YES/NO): NO